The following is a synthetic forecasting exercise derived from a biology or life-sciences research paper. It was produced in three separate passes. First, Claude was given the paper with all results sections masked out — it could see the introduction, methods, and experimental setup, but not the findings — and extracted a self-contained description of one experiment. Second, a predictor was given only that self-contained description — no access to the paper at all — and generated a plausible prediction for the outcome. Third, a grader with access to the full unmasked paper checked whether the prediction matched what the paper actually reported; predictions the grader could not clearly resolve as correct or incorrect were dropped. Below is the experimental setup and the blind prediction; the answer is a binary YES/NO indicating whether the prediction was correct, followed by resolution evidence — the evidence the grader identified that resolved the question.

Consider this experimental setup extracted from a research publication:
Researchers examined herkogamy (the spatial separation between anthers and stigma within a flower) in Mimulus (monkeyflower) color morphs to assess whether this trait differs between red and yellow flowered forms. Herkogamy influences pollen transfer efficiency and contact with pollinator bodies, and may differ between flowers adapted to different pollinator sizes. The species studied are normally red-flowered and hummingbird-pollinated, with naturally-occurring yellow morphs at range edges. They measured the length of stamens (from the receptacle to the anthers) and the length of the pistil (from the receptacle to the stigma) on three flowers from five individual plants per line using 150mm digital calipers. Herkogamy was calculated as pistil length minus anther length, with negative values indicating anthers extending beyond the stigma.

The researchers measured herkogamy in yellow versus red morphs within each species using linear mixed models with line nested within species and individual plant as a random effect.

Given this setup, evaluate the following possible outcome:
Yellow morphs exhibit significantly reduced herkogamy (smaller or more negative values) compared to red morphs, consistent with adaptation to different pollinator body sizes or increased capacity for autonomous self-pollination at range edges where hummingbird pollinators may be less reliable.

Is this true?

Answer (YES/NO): NO